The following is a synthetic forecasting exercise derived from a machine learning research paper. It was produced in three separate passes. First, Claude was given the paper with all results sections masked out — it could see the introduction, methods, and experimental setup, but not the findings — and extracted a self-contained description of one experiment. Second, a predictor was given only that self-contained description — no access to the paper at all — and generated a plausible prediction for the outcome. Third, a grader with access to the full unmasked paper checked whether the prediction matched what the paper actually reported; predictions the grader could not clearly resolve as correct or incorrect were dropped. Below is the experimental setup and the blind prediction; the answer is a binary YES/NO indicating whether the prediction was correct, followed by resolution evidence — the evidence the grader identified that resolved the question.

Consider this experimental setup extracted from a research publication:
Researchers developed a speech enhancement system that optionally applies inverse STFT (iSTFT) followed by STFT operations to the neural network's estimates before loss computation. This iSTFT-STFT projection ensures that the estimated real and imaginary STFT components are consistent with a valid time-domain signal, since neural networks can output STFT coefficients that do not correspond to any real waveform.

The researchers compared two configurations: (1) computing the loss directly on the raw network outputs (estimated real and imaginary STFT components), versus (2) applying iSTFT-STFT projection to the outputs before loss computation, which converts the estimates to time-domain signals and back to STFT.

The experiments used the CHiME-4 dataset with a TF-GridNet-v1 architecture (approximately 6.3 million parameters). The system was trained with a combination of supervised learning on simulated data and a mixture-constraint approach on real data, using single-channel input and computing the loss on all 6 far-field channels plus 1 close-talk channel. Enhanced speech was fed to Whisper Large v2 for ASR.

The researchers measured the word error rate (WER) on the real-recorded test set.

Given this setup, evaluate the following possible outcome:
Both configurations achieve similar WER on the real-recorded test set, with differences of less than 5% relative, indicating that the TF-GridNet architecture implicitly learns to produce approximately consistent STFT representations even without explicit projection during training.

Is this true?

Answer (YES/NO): NO